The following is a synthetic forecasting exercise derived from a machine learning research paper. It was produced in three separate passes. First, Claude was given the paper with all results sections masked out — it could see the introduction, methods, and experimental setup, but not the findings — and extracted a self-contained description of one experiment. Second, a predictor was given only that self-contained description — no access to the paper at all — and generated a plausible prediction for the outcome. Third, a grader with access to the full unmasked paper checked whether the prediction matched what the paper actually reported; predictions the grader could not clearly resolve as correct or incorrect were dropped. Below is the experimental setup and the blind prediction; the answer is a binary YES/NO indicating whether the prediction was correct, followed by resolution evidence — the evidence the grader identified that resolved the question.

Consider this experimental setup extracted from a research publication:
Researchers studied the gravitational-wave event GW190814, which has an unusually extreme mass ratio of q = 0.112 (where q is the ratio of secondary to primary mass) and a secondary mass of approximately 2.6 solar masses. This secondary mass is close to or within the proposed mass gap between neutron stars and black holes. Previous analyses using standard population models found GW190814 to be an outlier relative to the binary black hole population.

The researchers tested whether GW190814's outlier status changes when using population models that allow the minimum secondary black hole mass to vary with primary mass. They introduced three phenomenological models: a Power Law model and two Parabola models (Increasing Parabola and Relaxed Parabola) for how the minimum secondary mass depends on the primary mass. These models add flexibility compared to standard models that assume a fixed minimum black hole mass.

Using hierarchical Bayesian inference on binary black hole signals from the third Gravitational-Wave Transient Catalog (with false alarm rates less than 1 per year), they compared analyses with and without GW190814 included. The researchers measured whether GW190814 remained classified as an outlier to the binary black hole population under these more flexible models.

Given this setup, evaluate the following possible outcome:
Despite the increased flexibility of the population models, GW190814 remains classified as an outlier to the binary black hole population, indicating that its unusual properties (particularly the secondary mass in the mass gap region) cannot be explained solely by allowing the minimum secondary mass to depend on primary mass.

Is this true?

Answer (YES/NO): NO